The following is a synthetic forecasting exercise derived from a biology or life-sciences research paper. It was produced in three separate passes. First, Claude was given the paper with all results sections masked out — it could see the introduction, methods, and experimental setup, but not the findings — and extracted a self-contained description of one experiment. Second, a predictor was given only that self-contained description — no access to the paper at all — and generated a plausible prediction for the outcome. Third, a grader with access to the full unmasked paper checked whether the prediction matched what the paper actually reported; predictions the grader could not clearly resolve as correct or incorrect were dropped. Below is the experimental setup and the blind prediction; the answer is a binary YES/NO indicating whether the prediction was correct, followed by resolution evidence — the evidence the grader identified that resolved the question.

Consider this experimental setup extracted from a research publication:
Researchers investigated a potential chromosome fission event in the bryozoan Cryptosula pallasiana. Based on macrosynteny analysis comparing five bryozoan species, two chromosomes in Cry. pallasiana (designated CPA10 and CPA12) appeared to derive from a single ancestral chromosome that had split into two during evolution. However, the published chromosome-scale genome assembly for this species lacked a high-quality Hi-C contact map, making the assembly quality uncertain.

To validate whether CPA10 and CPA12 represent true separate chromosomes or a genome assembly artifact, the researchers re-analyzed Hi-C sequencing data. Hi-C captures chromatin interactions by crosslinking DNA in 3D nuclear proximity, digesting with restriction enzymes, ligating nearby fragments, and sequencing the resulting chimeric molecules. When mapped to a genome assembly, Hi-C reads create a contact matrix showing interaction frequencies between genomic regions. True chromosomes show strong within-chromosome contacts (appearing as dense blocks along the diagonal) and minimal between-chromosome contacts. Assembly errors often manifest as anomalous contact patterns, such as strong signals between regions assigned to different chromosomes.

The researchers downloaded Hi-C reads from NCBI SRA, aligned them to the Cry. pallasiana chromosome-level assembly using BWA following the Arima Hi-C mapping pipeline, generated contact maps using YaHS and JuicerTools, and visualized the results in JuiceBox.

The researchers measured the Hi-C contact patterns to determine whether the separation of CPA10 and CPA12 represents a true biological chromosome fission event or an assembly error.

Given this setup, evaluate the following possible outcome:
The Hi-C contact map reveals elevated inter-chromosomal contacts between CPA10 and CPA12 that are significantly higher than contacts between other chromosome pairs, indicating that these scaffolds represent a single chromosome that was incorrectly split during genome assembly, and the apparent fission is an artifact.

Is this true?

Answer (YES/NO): NO